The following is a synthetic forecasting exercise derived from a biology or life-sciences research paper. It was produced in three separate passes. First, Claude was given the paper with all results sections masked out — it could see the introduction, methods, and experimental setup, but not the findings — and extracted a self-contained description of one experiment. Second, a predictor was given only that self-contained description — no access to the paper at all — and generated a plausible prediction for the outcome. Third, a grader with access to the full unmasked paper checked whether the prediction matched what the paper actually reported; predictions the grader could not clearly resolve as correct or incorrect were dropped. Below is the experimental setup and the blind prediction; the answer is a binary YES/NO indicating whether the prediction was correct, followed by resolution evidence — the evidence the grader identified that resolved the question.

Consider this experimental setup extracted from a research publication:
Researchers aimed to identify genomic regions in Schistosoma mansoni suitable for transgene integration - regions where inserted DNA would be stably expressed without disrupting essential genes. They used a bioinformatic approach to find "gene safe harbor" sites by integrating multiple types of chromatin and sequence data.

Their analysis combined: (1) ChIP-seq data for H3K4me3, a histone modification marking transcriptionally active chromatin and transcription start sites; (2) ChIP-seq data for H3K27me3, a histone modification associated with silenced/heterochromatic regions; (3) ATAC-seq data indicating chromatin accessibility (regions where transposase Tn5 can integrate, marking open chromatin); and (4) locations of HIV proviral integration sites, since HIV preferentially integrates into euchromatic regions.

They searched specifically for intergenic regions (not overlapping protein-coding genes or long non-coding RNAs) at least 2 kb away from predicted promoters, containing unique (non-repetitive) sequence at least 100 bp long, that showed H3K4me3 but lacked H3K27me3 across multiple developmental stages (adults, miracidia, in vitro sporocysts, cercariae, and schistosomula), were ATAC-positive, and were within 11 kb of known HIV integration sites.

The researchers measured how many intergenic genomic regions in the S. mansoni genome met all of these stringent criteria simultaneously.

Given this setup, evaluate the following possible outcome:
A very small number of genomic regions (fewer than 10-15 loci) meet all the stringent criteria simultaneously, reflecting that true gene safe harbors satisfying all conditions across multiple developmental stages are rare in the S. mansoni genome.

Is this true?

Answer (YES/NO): YES